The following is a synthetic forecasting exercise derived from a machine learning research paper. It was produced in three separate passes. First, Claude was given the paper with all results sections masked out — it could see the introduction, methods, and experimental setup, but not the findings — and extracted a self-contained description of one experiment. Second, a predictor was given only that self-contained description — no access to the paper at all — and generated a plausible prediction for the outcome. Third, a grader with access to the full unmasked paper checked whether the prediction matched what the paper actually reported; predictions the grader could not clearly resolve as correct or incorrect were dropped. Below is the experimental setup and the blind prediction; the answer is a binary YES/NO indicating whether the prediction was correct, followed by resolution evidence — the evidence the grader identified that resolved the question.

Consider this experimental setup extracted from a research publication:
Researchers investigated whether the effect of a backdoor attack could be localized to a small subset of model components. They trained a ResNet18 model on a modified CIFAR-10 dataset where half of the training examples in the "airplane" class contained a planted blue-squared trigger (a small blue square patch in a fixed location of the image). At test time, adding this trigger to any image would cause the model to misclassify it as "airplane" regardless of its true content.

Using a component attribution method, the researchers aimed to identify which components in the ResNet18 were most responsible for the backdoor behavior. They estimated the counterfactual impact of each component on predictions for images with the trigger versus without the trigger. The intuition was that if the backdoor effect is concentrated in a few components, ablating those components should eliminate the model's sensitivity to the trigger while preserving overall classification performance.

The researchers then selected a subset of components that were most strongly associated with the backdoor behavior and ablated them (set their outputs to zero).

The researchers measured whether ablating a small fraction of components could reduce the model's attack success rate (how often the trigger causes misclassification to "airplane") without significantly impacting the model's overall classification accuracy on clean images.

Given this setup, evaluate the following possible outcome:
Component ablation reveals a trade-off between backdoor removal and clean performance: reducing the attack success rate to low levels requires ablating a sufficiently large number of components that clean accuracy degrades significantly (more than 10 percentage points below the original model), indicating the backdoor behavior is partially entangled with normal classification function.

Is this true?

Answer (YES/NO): NO